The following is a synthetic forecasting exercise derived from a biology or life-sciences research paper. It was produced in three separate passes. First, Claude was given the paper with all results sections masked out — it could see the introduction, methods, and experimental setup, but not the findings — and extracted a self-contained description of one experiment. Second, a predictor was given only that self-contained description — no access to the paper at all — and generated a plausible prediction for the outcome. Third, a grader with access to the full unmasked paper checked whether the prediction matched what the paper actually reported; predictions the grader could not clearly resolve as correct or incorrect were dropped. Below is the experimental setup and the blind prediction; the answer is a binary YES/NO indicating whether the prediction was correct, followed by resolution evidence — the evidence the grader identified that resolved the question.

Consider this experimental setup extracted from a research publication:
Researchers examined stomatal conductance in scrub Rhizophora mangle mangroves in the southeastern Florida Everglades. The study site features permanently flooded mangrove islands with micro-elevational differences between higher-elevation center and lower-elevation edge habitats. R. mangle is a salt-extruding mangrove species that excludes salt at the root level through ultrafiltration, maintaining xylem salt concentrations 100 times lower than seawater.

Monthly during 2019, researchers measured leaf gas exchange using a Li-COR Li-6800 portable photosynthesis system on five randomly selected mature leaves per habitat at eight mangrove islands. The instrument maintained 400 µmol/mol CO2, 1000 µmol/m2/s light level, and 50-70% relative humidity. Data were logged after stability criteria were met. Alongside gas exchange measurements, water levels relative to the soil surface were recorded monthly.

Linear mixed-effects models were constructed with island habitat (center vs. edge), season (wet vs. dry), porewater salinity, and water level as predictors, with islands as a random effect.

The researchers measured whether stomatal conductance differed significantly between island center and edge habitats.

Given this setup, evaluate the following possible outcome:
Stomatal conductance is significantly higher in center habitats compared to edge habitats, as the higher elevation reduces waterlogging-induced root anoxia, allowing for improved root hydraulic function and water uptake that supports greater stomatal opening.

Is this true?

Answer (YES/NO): YES